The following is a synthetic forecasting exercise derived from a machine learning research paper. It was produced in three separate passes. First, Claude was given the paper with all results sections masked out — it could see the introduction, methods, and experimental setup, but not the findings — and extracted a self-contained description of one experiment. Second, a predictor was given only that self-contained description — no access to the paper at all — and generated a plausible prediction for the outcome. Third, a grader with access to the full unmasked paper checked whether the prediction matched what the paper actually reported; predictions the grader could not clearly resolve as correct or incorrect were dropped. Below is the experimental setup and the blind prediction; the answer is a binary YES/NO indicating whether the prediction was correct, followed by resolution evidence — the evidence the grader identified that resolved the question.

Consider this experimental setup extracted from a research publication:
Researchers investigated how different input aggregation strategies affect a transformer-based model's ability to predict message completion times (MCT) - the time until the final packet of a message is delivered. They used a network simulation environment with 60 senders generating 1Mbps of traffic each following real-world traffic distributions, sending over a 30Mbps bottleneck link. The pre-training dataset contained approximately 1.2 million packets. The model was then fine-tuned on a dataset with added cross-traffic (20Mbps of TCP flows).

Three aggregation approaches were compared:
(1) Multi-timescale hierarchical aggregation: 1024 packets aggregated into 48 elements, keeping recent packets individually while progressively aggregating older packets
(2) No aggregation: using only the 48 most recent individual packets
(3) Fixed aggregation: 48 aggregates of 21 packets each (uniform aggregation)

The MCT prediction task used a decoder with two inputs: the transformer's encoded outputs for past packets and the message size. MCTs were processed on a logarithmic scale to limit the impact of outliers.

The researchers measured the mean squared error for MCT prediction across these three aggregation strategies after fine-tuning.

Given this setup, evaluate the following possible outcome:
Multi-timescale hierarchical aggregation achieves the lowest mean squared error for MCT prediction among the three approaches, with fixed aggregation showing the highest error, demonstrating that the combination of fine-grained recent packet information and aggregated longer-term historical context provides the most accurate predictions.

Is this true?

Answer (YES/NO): NO